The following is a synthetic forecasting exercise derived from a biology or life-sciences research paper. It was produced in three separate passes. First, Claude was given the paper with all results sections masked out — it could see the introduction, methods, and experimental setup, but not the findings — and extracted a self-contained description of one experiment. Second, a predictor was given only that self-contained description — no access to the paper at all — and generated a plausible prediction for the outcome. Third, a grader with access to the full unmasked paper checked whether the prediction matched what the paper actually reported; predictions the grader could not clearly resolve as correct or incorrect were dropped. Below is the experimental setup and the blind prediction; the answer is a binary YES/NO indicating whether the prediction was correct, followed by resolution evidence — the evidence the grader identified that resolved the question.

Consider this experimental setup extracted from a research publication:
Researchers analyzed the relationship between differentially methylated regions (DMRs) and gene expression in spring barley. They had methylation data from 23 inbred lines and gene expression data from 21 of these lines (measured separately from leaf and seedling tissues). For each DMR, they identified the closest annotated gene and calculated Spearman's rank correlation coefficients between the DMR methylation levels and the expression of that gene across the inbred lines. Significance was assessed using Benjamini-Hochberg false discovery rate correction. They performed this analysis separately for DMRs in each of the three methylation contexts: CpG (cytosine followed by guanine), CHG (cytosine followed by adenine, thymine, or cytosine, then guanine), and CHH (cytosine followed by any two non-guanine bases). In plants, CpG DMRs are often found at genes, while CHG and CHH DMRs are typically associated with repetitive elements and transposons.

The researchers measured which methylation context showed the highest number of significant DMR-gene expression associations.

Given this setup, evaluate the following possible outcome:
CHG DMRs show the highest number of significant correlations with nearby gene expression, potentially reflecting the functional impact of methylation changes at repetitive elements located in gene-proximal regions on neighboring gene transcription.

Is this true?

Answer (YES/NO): YES